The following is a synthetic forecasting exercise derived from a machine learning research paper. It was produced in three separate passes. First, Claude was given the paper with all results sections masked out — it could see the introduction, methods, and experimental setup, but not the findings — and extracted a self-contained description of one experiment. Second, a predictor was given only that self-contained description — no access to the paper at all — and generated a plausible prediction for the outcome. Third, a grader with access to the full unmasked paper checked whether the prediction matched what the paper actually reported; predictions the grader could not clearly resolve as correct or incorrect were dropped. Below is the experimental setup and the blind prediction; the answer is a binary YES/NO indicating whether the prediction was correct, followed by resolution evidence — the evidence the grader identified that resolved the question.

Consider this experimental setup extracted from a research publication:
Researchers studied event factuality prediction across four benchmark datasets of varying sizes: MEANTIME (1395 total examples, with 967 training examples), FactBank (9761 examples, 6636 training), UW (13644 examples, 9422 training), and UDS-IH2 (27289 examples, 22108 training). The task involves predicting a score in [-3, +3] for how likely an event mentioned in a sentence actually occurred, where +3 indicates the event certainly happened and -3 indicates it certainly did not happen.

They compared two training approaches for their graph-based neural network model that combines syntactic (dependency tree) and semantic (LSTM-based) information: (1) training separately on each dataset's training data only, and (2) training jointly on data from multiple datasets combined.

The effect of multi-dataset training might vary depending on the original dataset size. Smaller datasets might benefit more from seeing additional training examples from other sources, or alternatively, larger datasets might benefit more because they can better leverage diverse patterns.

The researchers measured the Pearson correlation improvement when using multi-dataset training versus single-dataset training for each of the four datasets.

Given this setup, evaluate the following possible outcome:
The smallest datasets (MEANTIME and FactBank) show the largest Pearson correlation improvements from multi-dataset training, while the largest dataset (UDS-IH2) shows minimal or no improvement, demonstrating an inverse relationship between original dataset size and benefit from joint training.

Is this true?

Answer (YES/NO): NO